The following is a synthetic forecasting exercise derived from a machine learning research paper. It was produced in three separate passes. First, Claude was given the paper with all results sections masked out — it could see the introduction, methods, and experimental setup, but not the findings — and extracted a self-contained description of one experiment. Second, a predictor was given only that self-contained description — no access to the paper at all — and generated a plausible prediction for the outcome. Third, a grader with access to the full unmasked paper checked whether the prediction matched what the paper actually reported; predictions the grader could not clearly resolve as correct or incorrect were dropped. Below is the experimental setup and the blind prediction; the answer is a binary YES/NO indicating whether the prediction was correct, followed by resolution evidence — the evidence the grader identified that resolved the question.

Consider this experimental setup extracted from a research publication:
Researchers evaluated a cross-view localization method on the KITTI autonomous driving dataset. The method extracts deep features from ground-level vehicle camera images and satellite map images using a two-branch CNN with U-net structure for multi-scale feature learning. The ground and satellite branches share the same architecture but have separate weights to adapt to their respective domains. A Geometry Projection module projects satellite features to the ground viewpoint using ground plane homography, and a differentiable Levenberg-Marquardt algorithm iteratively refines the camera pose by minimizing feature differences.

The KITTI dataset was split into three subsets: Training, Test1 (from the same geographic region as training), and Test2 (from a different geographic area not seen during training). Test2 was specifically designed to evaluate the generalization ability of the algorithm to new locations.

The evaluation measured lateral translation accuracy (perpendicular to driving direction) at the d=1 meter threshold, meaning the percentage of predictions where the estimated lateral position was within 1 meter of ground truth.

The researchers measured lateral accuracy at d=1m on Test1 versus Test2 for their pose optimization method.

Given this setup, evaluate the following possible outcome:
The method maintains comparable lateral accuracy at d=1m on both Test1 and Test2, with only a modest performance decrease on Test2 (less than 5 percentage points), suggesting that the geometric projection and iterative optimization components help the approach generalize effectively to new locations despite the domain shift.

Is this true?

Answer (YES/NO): NO